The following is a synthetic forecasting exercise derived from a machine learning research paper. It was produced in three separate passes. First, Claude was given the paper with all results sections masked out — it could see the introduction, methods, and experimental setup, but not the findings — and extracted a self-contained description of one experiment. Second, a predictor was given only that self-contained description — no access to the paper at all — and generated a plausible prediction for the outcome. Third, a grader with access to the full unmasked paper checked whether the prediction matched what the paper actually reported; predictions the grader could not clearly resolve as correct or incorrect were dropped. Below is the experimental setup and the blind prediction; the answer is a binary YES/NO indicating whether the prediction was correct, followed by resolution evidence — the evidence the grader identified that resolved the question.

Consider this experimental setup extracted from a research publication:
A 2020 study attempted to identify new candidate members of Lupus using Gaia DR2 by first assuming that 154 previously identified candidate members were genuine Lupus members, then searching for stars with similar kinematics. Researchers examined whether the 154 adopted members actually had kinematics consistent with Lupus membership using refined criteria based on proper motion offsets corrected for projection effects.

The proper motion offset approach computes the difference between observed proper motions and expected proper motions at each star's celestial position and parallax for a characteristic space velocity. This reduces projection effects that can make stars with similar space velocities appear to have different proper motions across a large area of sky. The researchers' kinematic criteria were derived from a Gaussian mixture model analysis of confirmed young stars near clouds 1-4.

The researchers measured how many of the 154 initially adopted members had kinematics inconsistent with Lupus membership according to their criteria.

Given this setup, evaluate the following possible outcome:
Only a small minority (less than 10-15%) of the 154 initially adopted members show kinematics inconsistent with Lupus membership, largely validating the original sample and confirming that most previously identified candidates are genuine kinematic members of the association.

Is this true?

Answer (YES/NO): NO